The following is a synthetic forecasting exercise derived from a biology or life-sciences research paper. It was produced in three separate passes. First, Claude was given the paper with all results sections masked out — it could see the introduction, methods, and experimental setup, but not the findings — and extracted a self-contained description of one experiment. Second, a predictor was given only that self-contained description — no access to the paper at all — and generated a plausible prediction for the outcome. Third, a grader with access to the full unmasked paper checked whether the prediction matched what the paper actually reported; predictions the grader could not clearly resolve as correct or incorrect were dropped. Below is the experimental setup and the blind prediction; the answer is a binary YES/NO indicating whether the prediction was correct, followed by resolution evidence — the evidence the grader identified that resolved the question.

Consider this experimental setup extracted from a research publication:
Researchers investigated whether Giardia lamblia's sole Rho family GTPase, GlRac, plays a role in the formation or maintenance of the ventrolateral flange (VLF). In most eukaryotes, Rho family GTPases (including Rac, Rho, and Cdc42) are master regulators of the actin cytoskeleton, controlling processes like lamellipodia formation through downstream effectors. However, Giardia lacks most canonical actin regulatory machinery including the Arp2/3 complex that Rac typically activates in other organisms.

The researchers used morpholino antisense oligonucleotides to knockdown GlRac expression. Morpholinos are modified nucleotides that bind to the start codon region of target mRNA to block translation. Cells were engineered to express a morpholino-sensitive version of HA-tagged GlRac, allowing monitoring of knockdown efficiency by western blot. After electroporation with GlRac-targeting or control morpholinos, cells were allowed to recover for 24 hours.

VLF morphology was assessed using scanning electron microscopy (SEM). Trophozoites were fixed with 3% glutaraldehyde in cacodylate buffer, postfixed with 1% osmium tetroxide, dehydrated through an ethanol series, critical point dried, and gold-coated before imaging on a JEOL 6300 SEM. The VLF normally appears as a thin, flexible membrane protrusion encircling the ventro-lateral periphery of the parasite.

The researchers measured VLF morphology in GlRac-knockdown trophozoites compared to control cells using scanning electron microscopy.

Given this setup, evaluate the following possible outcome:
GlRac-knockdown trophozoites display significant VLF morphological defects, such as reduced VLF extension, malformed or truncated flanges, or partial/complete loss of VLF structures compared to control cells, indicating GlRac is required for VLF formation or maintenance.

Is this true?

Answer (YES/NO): YES